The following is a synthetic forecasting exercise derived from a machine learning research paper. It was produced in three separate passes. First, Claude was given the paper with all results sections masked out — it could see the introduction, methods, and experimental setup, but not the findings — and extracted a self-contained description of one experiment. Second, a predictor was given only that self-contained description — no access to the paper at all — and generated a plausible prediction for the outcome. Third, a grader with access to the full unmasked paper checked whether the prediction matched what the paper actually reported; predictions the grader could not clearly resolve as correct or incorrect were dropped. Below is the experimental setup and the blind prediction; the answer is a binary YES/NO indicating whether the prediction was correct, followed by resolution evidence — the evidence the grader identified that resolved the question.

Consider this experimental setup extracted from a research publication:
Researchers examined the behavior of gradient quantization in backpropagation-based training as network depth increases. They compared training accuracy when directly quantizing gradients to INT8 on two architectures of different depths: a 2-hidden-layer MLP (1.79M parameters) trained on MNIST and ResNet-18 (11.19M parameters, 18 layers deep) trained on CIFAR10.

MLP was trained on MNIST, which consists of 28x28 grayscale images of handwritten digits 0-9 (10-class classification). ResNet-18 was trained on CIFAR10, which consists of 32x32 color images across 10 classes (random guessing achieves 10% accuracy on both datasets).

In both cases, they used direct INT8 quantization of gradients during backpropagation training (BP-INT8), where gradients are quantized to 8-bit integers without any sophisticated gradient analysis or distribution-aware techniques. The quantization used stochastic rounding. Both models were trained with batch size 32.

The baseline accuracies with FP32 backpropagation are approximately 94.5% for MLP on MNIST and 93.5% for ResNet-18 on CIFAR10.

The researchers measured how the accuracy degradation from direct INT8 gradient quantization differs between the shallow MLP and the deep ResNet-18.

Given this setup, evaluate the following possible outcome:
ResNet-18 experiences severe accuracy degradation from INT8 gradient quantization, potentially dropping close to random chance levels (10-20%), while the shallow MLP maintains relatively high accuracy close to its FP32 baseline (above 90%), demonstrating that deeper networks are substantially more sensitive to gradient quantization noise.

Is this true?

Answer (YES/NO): NO